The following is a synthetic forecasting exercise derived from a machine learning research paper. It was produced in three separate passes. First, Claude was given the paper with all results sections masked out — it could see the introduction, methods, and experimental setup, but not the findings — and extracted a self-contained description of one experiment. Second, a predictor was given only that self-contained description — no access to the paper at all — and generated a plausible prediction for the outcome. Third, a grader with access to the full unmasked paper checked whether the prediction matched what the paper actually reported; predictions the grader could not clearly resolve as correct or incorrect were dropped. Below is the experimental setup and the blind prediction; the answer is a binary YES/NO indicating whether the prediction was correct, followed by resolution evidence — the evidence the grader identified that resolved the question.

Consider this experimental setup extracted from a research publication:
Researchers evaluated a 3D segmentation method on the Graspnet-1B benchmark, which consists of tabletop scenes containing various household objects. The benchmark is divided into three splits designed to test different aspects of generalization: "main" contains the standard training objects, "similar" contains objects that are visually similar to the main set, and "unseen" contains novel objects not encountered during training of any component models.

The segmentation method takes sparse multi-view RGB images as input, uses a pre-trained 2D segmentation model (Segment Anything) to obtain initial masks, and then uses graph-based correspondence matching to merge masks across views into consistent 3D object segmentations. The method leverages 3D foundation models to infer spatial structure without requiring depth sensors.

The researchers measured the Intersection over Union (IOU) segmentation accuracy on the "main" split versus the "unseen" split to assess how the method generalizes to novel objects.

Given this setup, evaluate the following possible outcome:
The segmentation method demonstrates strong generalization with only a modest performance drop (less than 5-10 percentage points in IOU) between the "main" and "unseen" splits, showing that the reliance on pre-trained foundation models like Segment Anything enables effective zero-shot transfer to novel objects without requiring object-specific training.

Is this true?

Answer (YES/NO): NO